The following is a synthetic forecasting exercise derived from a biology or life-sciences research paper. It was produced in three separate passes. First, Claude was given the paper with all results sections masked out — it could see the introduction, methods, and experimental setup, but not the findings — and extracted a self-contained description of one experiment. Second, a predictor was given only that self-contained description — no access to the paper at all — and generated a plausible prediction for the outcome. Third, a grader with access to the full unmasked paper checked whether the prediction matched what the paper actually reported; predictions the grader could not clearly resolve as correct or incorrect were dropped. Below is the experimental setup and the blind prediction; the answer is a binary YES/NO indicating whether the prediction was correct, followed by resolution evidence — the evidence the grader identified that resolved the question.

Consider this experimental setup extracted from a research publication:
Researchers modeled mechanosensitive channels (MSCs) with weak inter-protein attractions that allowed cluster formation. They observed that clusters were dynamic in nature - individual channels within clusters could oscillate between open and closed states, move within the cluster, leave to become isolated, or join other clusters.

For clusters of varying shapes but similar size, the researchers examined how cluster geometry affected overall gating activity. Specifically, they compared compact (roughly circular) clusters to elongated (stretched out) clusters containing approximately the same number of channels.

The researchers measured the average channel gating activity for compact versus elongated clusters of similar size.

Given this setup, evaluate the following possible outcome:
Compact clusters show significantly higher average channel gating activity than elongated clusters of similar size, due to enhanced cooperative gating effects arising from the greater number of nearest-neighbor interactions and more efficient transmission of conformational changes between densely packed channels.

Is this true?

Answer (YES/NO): NO